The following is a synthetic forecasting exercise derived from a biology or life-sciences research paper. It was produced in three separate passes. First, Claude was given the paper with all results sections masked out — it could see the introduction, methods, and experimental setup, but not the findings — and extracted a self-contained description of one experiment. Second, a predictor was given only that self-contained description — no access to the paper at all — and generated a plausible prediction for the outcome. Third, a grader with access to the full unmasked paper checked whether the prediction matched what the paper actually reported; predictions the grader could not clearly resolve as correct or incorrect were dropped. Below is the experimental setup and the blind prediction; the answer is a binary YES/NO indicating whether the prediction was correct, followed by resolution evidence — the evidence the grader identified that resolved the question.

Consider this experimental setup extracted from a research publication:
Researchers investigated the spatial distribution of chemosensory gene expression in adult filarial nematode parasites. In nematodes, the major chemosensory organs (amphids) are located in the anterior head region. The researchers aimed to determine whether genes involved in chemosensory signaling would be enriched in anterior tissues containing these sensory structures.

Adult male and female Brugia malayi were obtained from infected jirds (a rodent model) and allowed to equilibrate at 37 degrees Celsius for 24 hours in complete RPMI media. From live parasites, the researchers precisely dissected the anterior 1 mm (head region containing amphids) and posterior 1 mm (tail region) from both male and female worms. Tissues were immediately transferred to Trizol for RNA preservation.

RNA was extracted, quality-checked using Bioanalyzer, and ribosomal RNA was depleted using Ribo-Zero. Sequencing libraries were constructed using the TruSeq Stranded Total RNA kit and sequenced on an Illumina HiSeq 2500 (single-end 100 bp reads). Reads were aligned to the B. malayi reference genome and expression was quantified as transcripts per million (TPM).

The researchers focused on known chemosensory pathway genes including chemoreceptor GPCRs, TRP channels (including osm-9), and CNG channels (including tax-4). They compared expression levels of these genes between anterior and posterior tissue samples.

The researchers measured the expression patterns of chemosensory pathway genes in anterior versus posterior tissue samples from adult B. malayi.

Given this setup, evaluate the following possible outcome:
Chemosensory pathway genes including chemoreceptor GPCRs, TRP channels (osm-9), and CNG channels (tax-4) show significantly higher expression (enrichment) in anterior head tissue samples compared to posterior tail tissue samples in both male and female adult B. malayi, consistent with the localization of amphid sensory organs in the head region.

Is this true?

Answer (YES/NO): NO